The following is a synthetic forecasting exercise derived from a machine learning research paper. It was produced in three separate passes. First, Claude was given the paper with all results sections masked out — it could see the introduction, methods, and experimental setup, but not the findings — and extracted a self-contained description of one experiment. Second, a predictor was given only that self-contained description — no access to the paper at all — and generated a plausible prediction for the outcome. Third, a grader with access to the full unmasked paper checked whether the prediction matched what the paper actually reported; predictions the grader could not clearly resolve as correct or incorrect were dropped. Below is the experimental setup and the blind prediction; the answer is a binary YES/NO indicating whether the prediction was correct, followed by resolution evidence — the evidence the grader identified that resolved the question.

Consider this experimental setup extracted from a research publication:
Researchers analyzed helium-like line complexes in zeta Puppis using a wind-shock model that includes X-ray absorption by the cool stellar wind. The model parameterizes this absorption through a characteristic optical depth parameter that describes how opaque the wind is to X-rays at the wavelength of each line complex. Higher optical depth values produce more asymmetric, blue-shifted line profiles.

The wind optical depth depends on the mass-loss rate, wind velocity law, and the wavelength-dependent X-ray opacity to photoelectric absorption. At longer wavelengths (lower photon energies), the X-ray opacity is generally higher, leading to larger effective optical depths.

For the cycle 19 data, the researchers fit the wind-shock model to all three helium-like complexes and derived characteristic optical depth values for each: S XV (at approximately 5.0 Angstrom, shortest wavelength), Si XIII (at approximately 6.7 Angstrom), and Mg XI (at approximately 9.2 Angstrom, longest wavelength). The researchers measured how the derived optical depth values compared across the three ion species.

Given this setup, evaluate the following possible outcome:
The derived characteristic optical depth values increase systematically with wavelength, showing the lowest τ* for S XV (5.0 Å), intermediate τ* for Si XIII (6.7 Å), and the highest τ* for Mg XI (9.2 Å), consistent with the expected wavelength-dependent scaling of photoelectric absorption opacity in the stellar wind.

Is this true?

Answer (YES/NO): YES